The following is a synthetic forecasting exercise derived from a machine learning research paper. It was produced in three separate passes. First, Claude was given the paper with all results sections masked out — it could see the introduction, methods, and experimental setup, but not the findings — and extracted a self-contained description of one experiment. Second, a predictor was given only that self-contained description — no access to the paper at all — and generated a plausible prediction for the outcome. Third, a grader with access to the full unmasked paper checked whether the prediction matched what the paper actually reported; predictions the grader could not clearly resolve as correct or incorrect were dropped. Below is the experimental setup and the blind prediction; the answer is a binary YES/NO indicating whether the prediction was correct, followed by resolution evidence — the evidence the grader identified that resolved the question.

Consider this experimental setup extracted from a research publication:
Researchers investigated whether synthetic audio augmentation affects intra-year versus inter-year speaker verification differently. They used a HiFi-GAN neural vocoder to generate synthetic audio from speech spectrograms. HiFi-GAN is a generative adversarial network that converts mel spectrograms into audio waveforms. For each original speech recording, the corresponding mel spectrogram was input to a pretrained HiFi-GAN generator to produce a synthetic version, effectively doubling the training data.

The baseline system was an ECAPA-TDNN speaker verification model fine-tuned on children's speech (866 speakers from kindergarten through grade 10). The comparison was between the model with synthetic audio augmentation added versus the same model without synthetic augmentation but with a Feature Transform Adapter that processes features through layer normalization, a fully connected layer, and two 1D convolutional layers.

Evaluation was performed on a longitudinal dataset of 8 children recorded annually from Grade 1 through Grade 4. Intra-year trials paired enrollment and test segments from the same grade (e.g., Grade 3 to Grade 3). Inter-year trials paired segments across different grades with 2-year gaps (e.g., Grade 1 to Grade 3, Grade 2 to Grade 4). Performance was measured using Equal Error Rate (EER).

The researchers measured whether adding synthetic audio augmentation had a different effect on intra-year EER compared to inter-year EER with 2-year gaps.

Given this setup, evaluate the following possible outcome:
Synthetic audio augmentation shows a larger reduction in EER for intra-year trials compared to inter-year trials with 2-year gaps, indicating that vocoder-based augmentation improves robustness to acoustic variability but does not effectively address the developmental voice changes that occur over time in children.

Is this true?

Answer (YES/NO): NO